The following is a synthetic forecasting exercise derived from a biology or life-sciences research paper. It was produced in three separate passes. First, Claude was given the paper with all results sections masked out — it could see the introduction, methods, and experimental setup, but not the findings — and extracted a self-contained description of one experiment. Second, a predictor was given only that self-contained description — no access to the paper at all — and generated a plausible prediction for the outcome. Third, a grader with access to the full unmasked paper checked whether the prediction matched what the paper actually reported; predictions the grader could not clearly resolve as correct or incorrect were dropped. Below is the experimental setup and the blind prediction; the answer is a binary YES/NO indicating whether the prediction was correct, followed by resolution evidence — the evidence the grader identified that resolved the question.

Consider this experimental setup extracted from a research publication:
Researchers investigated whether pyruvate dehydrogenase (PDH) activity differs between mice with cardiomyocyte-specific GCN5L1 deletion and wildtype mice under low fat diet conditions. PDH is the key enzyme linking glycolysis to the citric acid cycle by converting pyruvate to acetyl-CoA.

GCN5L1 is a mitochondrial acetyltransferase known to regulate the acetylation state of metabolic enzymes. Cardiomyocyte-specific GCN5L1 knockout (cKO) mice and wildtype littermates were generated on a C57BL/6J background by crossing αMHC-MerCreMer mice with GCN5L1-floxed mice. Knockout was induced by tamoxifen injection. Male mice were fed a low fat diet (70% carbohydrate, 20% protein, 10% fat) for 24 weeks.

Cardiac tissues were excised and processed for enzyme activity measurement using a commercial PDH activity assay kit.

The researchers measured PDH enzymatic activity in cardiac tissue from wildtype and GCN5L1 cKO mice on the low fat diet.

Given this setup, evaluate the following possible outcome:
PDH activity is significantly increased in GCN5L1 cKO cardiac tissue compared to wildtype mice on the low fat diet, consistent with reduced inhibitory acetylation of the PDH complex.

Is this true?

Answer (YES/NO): NO